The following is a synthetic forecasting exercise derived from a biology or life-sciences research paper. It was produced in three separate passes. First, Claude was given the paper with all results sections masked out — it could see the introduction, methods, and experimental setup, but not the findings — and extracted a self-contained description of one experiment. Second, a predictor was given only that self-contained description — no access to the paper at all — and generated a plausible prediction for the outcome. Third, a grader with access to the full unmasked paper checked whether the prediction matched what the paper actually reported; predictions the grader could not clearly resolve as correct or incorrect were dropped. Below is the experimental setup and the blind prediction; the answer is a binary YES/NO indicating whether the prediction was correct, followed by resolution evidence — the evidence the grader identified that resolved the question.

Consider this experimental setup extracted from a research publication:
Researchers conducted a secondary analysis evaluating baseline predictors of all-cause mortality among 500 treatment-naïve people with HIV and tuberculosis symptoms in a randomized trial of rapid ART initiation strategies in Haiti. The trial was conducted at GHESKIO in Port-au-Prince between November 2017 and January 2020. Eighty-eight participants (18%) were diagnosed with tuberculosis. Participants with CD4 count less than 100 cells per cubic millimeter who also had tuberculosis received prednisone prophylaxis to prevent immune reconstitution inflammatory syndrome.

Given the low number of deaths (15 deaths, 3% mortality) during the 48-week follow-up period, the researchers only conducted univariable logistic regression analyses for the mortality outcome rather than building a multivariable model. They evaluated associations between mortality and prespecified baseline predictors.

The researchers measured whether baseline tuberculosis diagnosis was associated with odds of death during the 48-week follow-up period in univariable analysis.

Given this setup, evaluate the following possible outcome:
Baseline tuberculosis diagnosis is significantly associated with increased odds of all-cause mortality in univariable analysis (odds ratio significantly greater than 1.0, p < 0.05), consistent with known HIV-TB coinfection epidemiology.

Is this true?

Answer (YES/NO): NO